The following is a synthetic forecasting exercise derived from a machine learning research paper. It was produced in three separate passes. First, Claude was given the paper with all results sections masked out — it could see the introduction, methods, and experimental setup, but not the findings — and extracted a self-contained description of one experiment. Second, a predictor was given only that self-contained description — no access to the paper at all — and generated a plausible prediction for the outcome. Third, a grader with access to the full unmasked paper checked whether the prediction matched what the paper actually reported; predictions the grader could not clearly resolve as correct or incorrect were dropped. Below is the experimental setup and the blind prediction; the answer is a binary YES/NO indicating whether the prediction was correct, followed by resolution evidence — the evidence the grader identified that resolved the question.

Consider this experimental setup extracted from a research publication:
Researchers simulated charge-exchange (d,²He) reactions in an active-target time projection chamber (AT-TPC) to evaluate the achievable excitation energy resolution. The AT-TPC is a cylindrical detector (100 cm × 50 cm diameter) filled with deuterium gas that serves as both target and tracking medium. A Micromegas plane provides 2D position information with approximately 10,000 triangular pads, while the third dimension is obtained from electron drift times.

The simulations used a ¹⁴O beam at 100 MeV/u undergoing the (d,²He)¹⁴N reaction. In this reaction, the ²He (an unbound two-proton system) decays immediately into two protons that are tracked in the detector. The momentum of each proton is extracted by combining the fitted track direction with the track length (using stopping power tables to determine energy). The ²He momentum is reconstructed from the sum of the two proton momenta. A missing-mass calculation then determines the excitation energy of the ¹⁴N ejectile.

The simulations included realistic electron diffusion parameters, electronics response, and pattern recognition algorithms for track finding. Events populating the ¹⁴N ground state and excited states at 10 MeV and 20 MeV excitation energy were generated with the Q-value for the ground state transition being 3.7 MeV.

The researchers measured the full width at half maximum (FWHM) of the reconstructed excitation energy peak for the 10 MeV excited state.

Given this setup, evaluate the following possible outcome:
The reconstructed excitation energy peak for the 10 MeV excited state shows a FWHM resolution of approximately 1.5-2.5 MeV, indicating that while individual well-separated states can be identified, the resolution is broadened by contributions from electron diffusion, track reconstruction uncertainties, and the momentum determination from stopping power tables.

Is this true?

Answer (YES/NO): YES